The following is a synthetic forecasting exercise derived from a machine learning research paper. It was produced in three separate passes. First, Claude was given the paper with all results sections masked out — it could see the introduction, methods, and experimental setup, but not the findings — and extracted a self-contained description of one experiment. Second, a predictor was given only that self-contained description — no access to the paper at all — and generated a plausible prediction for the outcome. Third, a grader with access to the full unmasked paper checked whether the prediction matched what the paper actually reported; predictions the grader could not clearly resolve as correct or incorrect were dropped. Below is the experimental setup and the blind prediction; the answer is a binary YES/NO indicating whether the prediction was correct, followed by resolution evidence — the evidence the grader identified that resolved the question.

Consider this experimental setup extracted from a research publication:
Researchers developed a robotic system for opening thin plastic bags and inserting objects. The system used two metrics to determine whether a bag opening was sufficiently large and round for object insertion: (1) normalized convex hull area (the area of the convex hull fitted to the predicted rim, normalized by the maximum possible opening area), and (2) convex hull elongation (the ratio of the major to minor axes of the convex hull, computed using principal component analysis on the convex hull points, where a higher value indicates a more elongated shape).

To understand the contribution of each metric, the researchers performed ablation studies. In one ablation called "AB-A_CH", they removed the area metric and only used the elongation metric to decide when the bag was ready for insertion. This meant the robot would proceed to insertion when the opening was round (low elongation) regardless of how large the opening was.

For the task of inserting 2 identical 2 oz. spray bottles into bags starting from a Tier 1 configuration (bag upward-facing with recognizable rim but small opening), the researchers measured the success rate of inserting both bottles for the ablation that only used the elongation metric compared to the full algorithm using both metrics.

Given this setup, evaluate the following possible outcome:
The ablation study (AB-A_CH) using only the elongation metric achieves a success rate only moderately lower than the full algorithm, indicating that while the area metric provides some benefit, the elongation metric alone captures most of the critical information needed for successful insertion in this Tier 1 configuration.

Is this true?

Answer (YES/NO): NO